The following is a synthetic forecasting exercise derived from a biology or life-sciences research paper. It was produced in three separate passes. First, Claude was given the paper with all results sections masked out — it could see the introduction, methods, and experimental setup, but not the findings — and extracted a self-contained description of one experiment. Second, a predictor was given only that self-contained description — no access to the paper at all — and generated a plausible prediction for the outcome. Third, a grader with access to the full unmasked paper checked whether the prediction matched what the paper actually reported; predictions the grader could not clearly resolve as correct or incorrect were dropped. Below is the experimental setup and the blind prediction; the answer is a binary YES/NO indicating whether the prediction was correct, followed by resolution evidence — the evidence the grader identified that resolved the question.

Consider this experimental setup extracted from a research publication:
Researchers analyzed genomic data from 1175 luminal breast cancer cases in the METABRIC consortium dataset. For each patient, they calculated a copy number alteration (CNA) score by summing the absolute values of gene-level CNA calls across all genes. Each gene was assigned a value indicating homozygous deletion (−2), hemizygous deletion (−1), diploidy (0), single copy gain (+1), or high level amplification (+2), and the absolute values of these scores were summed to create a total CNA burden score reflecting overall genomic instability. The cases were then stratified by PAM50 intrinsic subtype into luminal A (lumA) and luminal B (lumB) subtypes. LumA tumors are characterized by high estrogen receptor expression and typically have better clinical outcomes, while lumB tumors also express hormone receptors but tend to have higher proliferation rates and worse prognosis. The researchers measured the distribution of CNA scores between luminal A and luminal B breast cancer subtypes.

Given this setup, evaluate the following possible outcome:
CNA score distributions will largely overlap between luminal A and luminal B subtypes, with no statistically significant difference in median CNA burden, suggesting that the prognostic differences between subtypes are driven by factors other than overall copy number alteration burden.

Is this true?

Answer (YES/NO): NO